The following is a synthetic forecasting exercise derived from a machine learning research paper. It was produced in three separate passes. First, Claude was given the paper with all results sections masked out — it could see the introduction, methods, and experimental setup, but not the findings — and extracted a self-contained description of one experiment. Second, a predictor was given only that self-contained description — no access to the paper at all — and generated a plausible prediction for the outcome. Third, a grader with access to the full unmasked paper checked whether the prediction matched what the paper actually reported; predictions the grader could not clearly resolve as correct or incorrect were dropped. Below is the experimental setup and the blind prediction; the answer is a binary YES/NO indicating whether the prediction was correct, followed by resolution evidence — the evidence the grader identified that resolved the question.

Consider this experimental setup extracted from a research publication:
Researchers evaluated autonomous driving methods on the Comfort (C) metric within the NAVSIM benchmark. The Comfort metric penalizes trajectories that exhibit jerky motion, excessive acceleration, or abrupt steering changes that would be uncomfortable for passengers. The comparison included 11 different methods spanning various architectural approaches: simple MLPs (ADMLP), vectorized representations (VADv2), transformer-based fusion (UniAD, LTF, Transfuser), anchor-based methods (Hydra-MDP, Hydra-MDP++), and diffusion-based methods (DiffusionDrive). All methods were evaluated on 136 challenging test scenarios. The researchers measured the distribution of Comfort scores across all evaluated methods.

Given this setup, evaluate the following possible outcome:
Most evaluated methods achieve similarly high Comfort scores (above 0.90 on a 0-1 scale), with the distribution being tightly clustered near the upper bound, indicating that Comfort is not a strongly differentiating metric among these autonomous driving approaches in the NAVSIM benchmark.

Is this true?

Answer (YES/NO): YES